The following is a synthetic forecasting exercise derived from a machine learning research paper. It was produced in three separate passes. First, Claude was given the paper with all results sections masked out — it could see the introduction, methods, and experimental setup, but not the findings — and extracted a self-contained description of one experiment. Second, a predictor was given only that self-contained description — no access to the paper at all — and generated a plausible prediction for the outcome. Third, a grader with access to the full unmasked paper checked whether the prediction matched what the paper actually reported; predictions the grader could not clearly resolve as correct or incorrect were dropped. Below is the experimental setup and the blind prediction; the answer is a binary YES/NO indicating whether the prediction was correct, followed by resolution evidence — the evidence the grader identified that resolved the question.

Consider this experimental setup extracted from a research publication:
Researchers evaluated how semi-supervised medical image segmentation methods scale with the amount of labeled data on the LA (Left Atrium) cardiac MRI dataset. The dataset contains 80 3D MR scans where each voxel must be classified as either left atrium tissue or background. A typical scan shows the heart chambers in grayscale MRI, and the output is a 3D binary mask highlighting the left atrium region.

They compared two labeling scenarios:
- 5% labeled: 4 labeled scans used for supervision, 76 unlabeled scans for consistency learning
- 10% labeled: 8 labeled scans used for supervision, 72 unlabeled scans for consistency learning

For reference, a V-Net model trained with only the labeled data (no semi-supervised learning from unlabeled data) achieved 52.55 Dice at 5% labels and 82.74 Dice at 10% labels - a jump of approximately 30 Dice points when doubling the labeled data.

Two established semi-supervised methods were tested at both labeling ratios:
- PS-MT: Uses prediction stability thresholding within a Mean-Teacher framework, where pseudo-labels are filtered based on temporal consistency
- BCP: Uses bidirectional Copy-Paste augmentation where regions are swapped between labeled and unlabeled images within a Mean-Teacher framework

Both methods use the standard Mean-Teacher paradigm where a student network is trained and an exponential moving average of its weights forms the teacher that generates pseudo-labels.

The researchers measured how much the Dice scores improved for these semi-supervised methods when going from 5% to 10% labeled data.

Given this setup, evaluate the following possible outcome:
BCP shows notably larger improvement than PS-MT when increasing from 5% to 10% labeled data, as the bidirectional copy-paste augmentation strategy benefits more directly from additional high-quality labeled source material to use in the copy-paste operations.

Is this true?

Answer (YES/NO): NO